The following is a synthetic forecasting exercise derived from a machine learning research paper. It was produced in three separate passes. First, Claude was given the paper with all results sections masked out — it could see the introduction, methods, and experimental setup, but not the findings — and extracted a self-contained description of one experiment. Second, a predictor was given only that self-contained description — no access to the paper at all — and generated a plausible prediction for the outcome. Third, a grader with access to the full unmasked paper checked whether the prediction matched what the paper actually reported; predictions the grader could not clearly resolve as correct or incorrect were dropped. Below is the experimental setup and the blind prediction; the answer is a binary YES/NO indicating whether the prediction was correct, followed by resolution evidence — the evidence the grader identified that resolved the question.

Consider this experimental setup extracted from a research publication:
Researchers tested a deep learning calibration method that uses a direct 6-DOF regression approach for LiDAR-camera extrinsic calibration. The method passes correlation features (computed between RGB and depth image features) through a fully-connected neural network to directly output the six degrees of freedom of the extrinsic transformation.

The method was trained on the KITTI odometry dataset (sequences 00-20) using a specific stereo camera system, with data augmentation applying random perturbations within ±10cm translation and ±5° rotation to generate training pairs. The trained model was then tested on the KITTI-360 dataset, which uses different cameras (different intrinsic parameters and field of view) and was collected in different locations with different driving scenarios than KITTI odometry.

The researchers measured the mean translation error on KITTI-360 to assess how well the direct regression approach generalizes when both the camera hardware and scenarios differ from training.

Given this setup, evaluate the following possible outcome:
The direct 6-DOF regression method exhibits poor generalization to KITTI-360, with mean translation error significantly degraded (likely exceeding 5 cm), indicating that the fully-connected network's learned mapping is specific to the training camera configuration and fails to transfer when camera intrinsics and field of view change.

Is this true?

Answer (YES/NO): YES